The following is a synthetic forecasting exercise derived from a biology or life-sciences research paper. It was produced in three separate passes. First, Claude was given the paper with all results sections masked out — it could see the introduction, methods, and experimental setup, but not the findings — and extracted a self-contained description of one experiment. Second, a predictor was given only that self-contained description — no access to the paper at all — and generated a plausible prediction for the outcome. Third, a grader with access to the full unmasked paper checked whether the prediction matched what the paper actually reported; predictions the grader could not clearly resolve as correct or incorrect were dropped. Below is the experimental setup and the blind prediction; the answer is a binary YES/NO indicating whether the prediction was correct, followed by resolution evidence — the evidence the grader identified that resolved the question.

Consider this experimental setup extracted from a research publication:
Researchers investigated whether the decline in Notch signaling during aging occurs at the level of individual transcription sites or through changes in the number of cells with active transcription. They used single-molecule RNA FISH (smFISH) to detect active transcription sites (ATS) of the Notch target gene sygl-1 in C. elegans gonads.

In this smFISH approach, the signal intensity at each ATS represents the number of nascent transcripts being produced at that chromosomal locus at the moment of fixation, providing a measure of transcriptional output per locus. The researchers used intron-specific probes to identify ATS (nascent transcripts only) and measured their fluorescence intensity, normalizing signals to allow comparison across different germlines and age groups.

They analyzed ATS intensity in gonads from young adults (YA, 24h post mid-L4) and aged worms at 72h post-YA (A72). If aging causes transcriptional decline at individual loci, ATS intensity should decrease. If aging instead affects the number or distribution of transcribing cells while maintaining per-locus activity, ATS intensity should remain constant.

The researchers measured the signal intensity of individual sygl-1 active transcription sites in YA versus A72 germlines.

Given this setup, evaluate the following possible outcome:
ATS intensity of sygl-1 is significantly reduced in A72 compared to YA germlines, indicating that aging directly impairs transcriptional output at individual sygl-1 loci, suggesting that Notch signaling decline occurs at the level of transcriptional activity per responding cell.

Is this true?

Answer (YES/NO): NO